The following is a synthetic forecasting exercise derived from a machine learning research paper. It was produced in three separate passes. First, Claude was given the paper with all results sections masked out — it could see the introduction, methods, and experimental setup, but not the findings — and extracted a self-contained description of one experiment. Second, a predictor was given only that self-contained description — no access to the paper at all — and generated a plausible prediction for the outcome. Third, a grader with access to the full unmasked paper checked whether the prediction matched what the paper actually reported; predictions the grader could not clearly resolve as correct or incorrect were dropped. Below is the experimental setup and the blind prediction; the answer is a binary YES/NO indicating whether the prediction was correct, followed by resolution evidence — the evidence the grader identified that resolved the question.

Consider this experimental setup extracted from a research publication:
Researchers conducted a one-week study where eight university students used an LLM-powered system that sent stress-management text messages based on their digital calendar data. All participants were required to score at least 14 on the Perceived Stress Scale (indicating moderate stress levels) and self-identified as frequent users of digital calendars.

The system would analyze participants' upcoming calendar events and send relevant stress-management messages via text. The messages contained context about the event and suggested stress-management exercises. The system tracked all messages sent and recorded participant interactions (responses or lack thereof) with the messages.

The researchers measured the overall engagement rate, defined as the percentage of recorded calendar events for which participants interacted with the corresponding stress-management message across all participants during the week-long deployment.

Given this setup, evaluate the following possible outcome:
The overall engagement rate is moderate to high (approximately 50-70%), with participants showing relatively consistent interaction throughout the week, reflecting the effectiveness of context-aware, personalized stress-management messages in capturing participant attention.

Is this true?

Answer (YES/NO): NO